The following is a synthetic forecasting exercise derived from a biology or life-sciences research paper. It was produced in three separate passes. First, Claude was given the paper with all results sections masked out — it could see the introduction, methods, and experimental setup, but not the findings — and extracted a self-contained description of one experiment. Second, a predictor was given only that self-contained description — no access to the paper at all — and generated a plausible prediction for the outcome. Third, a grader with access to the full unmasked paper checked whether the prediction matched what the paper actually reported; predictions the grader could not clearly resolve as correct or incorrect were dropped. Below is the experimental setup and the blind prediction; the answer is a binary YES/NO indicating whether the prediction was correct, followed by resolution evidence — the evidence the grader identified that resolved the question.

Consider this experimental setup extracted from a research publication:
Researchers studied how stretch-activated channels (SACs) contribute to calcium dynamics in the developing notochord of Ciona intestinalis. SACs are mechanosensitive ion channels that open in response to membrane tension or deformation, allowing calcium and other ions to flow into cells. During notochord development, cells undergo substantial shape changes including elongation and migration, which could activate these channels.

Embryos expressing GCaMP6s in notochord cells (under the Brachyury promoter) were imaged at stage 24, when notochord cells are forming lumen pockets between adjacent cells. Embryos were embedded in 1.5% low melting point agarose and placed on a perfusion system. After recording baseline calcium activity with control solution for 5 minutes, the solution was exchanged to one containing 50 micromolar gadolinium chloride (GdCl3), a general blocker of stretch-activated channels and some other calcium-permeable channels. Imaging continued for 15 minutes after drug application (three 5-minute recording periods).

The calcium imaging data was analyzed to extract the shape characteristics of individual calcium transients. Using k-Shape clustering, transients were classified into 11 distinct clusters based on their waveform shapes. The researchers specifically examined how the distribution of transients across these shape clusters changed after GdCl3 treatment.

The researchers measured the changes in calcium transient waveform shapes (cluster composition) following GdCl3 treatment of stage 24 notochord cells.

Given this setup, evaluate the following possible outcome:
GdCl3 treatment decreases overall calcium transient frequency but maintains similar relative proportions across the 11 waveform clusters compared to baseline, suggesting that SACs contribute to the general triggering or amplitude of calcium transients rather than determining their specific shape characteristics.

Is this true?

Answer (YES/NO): NO